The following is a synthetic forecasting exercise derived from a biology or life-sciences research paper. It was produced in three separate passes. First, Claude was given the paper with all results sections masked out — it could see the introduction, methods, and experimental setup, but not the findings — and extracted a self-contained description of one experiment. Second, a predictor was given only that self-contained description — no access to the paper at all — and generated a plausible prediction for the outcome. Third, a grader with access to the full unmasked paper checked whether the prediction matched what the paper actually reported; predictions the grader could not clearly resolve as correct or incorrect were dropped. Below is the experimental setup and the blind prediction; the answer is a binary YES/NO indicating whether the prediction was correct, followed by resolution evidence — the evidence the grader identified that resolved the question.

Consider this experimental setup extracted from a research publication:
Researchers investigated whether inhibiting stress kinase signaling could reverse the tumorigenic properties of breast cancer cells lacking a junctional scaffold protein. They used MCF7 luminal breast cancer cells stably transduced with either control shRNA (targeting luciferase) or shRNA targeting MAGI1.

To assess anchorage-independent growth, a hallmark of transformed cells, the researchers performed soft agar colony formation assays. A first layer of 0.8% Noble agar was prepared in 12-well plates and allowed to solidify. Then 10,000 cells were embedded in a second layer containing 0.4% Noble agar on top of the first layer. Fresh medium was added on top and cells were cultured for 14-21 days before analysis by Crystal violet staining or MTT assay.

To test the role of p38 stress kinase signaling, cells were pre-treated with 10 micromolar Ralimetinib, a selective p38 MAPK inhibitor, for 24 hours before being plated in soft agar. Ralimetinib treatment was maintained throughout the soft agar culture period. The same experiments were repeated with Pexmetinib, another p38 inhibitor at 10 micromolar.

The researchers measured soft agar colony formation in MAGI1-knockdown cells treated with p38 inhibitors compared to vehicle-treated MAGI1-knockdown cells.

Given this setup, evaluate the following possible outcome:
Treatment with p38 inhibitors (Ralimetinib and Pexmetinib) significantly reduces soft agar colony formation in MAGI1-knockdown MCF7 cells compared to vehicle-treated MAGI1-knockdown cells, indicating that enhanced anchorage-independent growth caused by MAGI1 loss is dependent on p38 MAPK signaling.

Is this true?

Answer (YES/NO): YES